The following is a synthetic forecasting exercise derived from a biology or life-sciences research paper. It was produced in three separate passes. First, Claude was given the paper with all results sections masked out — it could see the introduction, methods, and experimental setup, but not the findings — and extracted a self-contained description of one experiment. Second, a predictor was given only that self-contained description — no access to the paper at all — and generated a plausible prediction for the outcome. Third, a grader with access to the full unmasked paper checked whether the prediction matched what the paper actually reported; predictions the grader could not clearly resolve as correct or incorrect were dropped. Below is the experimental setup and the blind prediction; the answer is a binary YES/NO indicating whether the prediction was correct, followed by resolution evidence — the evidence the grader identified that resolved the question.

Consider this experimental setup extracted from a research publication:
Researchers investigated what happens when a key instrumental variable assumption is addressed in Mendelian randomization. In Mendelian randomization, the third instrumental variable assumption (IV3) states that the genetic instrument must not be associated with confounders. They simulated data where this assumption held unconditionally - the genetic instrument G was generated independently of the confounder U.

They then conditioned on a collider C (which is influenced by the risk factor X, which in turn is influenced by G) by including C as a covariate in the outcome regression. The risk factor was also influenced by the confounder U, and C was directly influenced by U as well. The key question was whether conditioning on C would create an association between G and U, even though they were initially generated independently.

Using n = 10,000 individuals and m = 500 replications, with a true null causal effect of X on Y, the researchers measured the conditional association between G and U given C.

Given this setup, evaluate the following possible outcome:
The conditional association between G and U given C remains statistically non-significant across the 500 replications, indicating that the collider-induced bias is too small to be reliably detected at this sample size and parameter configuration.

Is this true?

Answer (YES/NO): NO